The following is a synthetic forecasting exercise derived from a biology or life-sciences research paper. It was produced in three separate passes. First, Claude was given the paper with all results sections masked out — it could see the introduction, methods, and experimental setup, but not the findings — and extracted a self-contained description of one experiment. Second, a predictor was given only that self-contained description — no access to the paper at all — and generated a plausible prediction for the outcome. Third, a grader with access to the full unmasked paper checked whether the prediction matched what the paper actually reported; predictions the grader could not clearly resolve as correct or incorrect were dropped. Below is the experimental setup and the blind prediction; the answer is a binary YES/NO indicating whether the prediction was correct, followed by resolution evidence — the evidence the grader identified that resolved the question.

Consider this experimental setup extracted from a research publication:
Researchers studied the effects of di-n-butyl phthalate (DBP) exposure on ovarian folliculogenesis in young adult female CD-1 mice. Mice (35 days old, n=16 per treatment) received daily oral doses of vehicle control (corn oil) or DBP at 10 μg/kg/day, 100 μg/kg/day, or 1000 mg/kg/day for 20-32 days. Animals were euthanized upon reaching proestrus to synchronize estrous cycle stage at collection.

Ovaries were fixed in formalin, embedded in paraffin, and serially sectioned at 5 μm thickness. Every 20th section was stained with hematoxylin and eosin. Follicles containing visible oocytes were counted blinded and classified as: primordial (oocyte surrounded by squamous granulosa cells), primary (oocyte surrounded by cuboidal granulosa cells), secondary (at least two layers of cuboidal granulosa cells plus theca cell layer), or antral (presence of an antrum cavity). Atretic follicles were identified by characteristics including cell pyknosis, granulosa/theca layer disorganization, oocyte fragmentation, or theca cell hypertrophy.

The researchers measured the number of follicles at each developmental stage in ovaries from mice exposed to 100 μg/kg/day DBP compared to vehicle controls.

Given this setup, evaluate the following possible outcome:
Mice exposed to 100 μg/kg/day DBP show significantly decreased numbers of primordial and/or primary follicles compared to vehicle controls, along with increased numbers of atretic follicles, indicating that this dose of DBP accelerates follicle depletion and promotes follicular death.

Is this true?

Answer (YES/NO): NO